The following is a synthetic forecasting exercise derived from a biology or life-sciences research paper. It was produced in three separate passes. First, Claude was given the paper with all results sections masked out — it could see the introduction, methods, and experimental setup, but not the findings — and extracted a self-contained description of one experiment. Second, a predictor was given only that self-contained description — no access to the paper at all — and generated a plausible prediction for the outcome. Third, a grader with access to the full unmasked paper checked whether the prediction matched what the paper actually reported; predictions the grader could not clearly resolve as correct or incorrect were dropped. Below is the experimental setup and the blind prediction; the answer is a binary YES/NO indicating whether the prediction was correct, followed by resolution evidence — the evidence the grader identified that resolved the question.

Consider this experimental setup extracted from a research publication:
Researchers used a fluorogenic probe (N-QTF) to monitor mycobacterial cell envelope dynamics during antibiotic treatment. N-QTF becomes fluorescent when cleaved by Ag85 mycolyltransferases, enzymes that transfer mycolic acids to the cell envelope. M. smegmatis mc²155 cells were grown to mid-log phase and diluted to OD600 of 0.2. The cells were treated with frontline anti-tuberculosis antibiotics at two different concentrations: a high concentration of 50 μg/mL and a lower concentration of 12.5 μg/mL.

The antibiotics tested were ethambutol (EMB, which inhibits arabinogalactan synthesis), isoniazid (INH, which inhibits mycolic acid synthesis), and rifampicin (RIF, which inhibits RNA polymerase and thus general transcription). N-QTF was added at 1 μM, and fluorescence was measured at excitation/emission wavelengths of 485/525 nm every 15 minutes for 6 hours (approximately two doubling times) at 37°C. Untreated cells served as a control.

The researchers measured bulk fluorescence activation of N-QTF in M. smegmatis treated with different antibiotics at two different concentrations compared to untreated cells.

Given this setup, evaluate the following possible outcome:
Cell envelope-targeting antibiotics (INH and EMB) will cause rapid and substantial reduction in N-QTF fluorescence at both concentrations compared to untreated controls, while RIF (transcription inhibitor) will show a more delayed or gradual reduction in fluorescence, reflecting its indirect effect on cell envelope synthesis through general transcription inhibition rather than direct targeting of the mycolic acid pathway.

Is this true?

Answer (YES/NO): NO